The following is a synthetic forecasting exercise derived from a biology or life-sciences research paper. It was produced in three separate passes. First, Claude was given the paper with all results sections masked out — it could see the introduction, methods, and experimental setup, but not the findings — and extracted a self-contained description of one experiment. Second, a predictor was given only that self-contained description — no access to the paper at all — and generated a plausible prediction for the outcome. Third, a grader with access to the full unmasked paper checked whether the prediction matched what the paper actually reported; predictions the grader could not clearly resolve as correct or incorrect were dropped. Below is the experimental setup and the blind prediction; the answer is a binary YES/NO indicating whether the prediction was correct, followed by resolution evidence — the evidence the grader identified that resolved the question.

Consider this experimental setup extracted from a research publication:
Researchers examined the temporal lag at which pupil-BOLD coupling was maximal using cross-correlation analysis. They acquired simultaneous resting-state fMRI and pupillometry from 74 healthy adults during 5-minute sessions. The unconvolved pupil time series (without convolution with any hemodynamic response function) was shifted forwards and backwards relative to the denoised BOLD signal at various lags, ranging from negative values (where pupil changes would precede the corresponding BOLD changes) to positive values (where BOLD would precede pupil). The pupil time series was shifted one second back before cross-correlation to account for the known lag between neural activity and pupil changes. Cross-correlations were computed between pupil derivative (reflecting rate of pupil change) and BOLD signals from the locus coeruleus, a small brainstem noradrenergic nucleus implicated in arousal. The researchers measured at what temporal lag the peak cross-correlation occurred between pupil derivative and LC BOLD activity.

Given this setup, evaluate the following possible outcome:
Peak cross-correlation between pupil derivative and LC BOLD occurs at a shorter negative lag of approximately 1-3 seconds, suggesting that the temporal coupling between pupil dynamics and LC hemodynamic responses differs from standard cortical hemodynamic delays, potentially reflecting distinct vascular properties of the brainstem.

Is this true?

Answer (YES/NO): NO